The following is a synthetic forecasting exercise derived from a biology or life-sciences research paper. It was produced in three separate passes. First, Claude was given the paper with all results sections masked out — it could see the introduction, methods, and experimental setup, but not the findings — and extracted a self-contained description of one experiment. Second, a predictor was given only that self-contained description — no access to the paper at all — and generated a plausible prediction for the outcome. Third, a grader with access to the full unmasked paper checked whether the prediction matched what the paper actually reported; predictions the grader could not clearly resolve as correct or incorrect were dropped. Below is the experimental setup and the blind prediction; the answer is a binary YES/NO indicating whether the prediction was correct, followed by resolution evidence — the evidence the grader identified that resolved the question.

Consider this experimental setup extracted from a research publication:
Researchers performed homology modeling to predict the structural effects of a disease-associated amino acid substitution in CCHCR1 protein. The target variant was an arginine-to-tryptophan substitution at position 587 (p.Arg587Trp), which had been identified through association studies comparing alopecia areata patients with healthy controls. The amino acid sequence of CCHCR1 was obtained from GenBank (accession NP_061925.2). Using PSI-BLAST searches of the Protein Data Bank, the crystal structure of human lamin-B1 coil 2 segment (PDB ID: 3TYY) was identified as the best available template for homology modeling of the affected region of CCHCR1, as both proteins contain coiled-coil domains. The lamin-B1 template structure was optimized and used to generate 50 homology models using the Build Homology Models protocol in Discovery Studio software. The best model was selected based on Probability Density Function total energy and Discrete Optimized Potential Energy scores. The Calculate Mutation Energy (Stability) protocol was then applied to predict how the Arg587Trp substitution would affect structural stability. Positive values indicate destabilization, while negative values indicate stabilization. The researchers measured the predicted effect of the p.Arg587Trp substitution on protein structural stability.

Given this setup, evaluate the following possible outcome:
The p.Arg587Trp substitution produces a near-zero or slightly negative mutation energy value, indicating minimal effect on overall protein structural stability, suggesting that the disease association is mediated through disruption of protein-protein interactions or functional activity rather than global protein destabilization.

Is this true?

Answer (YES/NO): NO